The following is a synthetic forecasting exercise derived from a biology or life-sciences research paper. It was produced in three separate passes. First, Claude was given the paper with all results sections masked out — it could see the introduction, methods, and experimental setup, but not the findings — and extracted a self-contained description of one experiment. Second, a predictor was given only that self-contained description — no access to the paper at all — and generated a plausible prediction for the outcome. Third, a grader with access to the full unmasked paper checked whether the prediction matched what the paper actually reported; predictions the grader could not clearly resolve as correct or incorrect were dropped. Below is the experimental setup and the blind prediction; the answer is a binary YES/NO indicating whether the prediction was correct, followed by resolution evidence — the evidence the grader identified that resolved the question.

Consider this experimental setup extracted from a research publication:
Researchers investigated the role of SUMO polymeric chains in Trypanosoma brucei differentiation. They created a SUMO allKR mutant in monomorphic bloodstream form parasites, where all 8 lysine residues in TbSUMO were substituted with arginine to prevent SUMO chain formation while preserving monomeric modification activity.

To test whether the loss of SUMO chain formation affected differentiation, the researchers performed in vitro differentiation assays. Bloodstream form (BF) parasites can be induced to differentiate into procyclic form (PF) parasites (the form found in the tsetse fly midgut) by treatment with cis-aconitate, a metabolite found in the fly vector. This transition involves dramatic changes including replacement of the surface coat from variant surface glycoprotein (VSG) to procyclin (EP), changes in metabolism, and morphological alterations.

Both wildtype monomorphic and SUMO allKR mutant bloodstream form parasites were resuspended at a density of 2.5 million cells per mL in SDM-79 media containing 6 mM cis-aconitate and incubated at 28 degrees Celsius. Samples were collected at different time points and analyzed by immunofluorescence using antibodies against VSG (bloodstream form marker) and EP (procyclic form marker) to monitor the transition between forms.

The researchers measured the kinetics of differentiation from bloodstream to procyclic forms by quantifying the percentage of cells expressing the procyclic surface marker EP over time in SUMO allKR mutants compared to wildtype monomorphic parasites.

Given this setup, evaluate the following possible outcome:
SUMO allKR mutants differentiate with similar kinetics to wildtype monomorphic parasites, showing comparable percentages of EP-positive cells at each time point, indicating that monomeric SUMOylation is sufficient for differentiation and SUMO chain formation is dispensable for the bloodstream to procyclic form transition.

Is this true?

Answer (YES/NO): NO